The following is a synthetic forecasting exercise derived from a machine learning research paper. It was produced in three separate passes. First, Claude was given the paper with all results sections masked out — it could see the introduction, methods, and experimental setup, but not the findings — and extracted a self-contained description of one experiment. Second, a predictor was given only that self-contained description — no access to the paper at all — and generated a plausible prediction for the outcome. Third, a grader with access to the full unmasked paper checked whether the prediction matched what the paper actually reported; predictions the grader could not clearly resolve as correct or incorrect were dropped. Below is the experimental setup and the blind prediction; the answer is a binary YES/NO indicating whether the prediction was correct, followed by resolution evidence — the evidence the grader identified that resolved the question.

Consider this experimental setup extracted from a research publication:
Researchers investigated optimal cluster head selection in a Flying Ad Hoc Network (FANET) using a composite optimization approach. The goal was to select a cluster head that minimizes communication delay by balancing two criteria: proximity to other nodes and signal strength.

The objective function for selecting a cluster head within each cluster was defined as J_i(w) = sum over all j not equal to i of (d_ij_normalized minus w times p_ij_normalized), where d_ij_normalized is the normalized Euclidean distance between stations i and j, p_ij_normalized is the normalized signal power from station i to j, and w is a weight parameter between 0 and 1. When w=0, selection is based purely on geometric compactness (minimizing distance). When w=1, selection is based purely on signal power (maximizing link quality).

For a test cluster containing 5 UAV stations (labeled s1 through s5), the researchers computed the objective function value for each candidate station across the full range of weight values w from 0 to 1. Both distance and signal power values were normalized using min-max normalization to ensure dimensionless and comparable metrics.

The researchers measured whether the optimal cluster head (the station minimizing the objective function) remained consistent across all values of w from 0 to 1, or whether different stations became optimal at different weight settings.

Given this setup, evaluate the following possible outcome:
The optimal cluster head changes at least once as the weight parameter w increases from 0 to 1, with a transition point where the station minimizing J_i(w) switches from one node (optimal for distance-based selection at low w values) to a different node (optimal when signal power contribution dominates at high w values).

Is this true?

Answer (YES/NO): NO